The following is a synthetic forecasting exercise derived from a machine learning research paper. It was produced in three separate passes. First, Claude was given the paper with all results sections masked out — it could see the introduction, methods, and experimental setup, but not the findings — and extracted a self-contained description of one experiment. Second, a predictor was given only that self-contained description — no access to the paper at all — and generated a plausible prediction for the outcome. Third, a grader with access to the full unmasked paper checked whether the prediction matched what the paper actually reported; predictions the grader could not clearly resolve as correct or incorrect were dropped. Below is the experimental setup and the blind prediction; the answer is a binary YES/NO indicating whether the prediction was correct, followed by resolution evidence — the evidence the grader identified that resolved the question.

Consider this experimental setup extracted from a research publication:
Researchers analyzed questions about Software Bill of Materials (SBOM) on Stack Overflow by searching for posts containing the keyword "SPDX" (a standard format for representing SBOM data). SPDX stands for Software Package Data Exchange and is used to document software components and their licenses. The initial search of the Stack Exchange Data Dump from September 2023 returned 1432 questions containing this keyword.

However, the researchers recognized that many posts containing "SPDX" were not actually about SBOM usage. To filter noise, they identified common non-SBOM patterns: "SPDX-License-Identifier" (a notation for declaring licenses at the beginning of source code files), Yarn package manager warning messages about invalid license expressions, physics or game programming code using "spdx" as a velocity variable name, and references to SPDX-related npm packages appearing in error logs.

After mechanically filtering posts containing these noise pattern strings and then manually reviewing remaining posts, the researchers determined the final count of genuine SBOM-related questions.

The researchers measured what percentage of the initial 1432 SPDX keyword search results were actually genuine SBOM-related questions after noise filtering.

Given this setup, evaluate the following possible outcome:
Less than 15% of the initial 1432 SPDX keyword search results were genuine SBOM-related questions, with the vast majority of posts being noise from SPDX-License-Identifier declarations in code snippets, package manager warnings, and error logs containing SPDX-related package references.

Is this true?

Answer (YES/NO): YES